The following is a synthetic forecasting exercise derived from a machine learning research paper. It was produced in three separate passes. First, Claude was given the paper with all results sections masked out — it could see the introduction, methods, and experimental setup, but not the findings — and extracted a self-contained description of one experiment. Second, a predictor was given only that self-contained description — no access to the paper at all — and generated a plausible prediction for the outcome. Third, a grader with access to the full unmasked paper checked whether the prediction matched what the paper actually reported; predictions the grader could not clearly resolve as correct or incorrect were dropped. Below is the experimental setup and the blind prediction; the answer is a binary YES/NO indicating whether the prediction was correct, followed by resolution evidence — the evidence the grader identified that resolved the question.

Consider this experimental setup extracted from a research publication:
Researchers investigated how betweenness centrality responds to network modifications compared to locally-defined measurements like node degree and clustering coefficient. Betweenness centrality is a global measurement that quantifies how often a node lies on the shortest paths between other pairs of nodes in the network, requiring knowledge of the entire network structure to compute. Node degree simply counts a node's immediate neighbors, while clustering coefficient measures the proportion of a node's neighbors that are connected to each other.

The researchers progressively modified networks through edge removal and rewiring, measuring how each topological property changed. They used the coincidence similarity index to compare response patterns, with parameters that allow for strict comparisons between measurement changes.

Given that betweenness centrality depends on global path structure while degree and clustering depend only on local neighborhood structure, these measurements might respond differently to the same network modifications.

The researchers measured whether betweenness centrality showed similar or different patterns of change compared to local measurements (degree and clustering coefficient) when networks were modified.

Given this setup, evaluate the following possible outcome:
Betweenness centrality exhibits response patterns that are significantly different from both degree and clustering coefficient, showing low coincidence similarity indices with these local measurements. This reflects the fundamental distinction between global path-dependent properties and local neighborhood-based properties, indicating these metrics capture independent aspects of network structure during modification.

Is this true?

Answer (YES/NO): NO